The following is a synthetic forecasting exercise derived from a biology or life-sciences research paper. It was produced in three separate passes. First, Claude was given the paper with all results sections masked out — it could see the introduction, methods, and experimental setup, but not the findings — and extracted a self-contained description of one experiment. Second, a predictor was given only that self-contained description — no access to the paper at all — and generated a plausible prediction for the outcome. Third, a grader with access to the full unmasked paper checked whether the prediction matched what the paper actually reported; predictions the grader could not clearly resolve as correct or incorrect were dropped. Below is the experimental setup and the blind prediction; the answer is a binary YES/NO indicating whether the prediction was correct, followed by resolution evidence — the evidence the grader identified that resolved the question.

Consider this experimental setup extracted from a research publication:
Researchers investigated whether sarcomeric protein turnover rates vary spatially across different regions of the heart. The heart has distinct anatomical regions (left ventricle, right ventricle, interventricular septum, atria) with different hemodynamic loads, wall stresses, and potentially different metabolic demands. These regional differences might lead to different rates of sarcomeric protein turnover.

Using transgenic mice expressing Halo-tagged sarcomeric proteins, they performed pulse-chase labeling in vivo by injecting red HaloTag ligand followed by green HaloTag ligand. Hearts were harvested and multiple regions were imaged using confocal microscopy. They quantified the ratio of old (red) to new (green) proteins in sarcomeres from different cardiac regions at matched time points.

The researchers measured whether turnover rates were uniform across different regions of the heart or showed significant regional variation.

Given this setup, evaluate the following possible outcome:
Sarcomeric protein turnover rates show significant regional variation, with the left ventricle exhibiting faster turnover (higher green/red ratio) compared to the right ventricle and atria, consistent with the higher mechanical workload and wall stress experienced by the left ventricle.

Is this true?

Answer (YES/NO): NO